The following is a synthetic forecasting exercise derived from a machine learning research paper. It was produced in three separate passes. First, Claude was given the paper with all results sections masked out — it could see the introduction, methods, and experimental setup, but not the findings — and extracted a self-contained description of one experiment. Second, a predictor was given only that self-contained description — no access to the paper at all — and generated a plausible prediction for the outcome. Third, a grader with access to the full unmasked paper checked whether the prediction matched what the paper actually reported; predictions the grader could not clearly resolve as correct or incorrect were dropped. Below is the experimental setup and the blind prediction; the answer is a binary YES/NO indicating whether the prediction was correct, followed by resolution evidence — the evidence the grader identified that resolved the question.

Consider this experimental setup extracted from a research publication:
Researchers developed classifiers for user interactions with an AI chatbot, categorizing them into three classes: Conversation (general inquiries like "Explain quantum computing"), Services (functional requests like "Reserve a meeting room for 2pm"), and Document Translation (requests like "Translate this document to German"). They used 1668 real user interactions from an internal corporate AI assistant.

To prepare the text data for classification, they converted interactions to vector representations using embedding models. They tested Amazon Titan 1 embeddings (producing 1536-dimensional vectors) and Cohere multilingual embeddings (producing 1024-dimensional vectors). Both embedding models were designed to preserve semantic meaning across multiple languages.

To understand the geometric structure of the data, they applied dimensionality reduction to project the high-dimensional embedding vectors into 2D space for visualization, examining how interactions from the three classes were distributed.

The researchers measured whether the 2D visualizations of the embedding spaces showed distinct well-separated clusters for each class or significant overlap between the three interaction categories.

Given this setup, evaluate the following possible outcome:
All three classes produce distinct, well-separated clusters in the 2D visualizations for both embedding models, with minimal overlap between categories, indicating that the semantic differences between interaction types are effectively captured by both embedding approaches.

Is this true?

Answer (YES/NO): NO